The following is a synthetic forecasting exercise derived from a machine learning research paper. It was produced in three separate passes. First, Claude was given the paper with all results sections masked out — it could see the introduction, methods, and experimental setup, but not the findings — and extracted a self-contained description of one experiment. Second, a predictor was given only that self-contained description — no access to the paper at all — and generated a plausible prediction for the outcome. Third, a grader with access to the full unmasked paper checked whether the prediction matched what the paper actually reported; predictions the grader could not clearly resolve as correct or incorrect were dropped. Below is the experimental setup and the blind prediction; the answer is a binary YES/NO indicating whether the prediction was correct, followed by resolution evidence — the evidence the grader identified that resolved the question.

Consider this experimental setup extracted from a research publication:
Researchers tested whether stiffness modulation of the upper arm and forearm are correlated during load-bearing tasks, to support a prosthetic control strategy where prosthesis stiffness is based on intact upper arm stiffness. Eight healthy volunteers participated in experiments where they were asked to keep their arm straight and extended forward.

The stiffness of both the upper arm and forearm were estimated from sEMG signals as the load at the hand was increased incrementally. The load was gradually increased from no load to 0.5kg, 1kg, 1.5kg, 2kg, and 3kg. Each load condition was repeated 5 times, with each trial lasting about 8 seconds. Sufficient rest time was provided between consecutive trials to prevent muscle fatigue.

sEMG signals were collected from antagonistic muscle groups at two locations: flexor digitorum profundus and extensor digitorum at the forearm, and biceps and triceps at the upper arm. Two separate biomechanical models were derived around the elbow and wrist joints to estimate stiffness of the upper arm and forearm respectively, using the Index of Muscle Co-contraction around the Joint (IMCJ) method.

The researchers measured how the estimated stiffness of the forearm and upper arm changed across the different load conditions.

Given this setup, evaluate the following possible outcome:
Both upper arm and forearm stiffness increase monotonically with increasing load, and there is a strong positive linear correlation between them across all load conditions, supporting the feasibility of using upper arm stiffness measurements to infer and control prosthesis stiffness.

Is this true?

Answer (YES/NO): YES